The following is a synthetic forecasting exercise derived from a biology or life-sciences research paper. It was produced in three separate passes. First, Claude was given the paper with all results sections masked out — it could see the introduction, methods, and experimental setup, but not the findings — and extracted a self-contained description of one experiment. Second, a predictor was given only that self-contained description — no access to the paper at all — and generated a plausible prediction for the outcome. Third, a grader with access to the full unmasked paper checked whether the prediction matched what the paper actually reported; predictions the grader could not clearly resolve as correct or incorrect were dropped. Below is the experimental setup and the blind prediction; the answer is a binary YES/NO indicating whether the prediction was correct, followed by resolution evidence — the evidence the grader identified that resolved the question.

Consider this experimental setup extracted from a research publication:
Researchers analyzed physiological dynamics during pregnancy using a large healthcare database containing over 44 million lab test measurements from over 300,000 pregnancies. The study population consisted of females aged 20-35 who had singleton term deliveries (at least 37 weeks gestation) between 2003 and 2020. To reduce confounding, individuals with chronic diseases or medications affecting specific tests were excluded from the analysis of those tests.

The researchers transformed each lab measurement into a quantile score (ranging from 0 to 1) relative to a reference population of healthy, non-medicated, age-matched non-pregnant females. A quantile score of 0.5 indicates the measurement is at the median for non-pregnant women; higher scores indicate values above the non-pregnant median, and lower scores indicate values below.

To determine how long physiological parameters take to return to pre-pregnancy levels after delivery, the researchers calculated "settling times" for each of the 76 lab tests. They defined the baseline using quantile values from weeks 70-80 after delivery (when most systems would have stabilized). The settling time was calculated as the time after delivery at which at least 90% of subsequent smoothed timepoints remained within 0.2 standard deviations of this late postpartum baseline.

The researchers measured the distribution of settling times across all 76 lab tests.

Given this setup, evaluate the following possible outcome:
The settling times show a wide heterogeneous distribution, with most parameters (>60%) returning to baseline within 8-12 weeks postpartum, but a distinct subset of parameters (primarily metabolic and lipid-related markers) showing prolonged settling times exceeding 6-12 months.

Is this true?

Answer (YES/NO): NO